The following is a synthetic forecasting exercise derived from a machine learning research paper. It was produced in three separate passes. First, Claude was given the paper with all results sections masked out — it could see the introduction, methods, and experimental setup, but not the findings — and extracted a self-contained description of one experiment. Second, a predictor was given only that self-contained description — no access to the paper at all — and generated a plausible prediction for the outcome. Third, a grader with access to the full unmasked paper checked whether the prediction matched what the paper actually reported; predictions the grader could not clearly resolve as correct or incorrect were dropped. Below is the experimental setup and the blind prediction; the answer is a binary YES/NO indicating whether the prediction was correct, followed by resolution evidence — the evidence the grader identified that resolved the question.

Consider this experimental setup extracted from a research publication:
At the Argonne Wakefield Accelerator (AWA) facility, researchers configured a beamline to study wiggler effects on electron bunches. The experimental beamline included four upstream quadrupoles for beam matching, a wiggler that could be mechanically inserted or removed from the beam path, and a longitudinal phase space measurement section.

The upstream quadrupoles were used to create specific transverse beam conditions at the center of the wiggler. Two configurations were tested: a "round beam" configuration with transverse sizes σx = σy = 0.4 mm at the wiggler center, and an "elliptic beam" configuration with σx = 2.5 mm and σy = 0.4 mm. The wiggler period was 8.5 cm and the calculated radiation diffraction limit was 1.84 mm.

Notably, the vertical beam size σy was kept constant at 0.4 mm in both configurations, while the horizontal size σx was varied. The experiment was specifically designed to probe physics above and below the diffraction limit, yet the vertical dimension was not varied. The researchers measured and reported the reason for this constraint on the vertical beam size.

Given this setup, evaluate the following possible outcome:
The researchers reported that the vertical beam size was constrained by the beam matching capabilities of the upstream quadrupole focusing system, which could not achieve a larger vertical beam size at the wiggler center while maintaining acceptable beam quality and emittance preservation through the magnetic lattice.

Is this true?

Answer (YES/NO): NO